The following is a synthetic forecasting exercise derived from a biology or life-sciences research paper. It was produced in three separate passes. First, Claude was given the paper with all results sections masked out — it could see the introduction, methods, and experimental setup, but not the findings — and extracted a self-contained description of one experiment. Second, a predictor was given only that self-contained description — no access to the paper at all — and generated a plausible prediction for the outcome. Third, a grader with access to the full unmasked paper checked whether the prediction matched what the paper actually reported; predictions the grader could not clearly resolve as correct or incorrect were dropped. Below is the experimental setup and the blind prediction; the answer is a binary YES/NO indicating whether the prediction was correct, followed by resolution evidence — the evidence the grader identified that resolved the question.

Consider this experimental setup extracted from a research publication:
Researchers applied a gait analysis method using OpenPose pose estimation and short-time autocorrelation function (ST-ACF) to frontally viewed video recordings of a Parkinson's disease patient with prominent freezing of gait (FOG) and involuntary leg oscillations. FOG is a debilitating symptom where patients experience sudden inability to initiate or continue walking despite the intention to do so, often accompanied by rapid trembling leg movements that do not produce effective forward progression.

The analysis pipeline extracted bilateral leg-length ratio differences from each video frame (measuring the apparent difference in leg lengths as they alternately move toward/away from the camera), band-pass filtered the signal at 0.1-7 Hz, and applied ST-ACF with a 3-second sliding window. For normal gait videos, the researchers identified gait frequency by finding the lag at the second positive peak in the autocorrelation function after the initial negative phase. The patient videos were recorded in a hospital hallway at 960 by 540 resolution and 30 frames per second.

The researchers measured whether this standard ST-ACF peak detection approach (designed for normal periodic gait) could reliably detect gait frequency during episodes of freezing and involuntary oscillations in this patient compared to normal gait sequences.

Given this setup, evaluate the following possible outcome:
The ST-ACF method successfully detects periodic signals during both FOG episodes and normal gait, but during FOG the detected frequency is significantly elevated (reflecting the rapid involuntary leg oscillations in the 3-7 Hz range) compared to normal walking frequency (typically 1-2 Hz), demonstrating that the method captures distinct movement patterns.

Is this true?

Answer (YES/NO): NO